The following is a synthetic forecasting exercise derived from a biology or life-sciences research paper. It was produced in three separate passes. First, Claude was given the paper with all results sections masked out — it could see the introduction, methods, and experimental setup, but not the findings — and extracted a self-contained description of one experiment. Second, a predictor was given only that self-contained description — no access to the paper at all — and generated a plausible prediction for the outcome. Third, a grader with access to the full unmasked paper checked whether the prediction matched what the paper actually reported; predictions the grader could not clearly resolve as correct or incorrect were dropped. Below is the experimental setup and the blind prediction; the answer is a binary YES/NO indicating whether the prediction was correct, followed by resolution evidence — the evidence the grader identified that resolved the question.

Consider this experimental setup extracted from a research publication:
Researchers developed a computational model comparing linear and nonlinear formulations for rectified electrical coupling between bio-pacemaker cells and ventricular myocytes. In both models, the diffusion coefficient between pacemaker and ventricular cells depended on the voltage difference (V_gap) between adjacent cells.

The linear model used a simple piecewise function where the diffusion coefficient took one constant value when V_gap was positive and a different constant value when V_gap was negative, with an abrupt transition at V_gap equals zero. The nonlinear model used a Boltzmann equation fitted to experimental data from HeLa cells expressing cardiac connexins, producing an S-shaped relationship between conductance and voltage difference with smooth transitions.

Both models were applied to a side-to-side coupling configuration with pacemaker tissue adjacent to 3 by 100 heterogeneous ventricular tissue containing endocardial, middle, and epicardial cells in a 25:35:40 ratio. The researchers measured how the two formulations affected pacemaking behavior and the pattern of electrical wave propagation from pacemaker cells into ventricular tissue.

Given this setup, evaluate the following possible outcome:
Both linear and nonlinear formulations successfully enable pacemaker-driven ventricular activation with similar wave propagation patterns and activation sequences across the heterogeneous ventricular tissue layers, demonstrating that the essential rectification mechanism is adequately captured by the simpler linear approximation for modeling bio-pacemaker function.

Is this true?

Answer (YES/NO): NO